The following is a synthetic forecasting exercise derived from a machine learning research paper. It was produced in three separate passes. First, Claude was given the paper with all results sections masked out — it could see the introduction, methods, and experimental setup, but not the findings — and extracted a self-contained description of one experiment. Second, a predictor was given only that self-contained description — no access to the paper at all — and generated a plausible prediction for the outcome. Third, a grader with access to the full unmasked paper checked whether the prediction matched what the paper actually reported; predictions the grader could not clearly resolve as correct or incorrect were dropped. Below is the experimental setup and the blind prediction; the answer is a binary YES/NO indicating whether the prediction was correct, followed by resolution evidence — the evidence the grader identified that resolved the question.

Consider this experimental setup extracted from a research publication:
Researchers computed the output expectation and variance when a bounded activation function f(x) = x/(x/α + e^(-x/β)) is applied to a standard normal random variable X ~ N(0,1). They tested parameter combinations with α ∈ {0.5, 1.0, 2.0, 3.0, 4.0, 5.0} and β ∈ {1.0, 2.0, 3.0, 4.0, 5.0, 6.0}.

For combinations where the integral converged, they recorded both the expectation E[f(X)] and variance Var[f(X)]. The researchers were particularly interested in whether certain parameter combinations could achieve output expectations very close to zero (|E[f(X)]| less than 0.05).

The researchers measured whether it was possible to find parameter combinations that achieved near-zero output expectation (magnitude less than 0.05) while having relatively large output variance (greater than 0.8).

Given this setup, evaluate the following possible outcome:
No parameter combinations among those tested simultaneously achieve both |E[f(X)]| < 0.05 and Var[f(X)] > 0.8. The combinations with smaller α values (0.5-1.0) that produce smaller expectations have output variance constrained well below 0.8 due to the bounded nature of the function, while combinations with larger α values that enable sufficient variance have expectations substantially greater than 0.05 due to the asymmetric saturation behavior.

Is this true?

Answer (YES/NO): NO